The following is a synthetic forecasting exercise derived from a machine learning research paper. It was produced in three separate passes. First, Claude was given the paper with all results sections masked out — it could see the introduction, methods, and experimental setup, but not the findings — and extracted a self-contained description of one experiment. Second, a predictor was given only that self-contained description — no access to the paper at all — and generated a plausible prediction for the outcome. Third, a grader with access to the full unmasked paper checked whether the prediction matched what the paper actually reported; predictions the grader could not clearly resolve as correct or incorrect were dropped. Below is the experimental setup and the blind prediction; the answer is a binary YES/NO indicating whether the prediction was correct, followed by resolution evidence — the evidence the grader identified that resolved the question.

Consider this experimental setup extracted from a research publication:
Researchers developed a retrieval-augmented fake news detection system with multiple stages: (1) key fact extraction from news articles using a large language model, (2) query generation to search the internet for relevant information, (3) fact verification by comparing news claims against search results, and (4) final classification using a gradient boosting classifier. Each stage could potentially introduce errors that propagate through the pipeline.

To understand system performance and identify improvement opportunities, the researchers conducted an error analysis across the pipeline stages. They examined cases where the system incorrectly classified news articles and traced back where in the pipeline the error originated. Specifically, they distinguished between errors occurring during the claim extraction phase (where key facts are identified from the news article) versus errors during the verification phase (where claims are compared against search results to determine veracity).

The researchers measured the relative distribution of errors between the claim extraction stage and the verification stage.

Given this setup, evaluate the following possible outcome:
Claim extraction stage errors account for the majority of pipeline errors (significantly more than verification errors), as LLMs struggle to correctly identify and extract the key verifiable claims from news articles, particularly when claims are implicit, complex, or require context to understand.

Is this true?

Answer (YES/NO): NO